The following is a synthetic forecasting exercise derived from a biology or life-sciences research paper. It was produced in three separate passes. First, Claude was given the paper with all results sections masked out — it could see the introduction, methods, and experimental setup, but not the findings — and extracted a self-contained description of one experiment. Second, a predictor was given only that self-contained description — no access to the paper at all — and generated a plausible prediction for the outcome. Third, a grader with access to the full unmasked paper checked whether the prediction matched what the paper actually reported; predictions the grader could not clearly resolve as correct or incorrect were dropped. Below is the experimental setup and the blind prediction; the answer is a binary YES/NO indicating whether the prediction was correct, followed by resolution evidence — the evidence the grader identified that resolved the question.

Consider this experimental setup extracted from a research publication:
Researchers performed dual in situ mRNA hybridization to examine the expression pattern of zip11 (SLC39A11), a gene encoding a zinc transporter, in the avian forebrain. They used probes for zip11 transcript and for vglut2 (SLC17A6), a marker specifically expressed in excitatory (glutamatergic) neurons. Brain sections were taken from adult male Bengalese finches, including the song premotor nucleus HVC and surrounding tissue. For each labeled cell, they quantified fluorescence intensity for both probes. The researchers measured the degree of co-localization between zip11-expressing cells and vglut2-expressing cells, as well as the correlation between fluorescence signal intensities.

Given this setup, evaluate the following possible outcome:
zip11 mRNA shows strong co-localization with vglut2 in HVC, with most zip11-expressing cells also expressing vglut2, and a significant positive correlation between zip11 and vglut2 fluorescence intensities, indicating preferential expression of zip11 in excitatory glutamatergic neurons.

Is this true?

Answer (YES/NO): YES